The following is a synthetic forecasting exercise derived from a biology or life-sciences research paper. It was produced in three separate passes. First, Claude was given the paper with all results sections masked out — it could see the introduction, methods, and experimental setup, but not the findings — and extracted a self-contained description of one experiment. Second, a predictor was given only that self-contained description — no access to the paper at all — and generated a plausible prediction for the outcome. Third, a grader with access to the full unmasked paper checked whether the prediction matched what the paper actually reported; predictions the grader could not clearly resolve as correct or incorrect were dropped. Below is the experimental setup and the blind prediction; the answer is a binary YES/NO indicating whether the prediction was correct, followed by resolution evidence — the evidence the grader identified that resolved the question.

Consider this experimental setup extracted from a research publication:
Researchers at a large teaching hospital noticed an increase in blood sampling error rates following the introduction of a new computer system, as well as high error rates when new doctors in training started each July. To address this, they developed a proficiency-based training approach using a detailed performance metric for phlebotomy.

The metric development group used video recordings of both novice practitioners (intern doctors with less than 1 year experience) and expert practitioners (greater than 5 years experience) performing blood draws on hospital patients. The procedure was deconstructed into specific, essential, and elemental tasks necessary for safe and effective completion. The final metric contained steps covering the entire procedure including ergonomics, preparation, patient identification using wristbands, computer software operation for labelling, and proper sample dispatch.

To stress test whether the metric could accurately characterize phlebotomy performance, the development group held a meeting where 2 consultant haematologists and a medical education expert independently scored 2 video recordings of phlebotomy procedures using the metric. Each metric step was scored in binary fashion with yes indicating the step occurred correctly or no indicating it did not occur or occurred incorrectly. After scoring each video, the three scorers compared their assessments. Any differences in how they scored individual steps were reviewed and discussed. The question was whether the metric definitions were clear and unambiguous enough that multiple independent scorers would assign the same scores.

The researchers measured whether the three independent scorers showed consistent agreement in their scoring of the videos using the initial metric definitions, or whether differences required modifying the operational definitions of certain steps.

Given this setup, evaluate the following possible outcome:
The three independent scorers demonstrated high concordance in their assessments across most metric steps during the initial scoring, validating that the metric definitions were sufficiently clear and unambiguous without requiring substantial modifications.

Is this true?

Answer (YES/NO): NO